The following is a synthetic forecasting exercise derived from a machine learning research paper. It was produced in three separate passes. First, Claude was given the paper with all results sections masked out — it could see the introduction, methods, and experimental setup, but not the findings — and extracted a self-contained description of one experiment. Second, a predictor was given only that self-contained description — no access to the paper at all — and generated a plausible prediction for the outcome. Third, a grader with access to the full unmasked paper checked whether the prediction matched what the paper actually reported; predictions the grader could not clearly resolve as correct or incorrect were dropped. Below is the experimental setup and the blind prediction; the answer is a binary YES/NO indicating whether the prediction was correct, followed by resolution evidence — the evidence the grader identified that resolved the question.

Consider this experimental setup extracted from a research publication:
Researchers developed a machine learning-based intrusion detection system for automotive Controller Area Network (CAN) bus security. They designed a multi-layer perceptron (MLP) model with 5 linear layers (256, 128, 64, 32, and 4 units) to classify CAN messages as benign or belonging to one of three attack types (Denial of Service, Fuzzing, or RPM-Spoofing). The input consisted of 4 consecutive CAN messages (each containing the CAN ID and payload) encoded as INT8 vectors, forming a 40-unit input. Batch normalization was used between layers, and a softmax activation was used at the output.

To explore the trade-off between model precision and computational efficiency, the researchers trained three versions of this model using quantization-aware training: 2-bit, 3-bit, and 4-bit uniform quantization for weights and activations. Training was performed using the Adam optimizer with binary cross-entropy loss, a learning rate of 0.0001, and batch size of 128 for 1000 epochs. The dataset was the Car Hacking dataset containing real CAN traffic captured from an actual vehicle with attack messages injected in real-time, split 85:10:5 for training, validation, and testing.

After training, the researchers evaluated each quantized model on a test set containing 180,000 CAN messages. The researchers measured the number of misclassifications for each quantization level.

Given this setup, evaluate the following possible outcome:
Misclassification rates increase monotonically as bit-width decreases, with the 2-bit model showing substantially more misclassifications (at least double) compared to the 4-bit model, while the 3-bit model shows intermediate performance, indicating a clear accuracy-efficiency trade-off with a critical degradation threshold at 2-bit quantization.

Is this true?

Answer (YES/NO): NO